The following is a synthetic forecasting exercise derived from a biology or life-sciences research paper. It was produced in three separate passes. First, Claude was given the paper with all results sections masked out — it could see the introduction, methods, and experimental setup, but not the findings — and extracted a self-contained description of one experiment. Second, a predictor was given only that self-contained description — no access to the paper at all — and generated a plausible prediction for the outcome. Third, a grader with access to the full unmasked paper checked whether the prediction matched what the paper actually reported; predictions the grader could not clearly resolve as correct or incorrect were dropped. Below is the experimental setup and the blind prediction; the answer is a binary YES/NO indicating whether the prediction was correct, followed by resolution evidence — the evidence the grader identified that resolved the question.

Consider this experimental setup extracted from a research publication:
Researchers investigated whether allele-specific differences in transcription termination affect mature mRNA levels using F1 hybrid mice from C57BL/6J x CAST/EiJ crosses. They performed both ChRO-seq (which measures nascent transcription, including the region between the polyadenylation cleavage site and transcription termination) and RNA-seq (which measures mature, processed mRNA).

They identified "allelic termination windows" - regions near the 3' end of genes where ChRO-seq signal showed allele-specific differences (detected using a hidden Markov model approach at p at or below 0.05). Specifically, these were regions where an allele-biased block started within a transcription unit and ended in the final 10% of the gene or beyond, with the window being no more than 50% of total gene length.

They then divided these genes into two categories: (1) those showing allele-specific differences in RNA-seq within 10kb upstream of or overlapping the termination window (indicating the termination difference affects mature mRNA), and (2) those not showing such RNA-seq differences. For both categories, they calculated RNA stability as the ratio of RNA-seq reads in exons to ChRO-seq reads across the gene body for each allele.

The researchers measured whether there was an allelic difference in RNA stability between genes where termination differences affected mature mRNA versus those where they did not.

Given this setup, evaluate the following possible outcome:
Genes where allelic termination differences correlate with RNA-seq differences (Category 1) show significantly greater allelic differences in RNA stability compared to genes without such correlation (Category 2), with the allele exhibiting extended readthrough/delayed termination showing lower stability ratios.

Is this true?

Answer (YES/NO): NO